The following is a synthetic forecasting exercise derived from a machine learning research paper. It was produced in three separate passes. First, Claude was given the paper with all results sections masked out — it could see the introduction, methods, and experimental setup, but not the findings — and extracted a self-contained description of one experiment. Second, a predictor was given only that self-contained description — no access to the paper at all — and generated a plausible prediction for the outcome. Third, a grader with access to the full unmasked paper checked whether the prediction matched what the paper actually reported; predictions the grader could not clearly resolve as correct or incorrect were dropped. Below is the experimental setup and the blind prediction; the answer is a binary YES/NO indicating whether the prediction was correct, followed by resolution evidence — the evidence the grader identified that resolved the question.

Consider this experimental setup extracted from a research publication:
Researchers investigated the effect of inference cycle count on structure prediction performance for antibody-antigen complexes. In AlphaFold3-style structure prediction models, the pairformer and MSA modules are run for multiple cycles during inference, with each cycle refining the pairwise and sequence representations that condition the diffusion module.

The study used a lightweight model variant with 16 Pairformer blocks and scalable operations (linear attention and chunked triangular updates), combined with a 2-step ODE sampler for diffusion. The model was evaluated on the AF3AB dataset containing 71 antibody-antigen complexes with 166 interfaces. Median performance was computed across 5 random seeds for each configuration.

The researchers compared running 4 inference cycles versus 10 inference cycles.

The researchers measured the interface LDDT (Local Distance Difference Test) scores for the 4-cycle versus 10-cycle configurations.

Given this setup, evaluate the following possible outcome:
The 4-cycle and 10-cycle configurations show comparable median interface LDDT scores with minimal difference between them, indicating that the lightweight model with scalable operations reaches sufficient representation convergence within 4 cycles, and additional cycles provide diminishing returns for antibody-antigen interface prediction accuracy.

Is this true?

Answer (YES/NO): NO